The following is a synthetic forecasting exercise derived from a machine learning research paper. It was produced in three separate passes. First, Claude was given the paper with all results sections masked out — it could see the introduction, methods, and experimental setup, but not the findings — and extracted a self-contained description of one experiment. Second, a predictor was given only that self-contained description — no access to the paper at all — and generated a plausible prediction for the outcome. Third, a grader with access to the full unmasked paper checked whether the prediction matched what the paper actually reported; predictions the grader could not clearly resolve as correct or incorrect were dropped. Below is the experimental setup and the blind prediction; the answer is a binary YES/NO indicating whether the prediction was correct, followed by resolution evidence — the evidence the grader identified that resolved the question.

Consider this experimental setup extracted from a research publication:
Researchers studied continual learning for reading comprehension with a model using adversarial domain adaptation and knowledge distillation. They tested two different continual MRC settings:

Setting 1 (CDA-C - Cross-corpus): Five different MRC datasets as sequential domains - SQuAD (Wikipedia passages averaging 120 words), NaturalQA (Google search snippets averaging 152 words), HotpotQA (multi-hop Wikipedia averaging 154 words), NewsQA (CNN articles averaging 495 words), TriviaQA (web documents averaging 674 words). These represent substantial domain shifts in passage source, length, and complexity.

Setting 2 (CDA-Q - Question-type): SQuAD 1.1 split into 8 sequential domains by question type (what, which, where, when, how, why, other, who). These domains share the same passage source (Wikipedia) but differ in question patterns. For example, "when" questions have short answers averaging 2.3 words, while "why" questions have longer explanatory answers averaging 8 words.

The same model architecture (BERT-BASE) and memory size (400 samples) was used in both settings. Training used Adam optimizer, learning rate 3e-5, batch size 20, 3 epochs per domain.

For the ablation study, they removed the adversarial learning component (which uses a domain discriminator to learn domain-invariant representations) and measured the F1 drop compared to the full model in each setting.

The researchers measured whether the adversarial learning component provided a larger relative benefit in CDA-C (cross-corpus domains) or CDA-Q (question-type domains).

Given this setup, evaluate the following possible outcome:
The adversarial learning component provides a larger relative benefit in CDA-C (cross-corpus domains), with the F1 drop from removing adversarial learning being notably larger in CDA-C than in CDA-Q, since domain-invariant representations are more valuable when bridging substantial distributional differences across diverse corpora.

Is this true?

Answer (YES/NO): NO